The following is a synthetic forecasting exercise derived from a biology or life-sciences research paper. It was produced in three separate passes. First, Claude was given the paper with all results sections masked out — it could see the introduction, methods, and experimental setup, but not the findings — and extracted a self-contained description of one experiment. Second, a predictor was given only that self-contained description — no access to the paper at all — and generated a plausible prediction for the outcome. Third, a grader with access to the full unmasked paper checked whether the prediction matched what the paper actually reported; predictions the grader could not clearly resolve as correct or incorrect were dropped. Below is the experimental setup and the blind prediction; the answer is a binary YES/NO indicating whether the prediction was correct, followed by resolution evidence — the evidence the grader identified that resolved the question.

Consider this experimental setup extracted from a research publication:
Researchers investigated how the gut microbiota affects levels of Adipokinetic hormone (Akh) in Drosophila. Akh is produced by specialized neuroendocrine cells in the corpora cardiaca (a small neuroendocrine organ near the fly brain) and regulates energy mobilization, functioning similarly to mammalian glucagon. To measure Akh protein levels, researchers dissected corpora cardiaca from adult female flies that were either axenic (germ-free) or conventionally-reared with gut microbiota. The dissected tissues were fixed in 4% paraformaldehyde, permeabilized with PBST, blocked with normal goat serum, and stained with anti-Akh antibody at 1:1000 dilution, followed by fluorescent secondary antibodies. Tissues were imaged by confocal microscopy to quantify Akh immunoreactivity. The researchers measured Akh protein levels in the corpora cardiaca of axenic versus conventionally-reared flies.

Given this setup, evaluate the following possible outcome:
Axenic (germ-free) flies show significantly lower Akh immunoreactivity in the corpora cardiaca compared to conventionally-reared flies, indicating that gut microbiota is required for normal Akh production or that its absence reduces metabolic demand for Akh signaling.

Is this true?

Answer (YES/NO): YES